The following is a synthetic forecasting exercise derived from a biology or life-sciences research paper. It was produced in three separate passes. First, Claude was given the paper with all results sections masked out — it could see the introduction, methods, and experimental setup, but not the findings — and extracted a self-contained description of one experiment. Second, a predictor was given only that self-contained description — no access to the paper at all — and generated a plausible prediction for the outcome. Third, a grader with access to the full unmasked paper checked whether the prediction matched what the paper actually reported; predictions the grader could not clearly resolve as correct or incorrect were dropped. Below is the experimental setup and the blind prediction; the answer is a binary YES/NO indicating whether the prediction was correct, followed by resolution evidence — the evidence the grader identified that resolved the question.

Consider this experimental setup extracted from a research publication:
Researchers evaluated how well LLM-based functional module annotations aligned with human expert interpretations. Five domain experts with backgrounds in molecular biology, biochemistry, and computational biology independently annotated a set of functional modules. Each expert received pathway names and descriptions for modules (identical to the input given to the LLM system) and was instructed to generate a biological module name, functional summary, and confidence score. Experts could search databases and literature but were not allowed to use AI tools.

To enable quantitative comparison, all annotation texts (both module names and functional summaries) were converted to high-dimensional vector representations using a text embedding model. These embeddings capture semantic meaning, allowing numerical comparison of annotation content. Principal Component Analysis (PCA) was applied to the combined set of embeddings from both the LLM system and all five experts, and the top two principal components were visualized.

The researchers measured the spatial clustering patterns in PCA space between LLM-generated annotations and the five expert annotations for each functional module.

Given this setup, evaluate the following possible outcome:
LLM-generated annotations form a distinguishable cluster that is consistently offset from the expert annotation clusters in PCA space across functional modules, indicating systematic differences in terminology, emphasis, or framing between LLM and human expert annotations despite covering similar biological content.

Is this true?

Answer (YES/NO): NO